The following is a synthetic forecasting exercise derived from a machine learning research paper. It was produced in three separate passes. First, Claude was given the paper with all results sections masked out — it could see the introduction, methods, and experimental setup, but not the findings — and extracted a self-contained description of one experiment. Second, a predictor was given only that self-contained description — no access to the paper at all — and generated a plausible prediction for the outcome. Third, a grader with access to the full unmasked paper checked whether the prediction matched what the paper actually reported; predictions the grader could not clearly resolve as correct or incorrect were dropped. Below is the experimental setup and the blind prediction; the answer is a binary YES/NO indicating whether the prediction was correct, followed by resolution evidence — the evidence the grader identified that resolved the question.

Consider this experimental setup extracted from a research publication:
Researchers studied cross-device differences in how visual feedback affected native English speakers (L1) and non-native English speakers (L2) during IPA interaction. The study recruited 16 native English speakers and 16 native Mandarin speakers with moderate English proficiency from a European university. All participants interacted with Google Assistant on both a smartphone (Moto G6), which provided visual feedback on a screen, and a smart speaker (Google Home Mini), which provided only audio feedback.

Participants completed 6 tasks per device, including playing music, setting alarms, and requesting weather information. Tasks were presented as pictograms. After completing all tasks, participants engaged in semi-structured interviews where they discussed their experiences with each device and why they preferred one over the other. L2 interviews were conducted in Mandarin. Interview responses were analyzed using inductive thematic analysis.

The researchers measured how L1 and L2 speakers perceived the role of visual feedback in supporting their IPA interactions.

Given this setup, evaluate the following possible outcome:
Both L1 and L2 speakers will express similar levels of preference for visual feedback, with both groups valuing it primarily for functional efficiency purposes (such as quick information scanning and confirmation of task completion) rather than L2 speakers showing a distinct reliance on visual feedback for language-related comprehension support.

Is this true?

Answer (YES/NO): NO